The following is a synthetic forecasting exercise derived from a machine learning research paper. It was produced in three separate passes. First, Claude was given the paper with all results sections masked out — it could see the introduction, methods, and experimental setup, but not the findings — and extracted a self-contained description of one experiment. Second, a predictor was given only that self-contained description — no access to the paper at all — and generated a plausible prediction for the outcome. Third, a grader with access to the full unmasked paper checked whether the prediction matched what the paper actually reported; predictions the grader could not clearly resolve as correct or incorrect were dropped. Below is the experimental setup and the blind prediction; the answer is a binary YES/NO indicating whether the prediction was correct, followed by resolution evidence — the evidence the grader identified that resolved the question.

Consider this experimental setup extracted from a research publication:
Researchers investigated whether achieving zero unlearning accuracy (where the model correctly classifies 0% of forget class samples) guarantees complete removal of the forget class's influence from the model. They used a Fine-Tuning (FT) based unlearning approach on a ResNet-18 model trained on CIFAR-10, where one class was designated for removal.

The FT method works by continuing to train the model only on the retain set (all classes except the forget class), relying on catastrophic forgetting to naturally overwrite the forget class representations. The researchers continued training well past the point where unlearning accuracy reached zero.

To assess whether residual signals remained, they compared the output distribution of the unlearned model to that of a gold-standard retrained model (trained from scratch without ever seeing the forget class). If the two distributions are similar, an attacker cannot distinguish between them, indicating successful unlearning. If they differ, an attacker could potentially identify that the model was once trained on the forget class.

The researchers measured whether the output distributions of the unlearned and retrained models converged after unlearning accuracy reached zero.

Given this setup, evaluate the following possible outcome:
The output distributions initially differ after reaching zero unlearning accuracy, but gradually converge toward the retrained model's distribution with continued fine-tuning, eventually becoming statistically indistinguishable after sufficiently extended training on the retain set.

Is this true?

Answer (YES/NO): NO